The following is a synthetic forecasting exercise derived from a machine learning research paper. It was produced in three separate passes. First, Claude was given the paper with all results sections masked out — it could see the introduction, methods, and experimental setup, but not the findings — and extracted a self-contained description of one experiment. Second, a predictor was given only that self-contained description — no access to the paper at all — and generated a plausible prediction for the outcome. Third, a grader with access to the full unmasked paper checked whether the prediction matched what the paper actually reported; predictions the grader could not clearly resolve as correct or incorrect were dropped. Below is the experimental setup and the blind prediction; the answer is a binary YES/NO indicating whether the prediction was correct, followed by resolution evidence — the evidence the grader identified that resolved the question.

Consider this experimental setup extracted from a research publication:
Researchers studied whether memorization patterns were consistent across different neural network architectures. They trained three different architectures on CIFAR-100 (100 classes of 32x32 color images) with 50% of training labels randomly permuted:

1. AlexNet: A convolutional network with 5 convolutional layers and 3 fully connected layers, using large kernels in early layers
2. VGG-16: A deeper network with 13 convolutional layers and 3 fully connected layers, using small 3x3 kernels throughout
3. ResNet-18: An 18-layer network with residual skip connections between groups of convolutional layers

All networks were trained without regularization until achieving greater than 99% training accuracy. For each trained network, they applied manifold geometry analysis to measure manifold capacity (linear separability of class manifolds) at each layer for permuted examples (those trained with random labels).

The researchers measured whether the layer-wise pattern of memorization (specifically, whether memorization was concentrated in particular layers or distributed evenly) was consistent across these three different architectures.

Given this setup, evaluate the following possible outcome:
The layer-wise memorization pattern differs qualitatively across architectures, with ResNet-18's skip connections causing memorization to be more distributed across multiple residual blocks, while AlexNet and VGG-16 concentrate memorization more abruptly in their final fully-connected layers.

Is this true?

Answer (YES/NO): NO